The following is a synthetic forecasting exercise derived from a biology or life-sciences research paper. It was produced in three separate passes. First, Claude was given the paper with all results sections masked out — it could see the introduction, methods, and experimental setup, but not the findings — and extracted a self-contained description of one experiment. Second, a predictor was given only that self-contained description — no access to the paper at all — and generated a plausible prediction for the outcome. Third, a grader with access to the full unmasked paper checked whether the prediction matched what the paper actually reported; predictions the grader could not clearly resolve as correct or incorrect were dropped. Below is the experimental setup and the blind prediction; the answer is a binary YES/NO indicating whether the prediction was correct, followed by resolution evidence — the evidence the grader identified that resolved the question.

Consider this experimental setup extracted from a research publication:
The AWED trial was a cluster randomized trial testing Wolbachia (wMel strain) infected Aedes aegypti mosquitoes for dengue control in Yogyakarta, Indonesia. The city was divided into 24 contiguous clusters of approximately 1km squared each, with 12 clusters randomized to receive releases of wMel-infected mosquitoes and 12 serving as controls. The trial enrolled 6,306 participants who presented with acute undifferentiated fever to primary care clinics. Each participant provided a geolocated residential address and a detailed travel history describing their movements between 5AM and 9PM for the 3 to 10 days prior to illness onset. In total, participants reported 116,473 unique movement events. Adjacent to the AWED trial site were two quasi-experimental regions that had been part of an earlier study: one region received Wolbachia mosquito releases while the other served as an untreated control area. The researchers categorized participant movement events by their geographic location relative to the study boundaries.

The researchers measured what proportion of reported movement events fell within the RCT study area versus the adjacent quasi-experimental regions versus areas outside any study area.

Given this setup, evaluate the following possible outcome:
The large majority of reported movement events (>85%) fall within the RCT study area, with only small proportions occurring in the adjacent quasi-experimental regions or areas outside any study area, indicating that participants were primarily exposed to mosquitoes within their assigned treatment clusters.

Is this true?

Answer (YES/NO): YES